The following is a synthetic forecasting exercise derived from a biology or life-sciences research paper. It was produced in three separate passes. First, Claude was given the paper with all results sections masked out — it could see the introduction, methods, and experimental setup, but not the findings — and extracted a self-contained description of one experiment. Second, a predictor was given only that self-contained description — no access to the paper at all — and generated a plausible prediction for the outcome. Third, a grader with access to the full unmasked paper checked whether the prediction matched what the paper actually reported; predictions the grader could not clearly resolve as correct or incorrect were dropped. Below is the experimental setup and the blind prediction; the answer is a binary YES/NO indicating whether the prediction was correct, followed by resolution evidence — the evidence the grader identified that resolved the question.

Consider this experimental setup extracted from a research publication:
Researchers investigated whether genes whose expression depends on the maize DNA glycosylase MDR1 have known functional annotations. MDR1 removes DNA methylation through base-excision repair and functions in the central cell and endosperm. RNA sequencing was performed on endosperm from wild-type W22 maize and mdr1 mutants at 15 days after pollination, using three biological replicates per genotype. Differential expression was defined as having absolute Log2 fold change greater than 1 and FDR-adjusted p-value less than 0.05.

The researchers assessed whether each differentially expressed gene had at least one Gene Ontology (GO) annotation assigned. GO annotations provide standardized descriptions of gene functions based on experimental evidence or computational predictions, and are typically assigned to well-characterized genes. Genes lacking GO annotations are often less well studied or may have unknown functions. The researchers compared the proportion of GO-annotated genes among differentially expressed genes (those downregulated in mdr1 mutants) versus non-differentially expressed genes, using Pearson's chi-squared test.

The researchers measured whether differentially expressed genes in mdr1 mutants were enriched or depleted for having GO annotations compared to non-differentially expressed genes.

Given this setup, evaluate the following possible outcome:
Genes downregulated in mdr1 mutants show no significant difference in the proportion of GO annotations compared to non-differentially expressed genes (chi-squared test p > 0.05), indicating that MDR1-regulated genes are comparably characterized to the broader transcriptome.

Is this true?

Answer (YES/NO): NO